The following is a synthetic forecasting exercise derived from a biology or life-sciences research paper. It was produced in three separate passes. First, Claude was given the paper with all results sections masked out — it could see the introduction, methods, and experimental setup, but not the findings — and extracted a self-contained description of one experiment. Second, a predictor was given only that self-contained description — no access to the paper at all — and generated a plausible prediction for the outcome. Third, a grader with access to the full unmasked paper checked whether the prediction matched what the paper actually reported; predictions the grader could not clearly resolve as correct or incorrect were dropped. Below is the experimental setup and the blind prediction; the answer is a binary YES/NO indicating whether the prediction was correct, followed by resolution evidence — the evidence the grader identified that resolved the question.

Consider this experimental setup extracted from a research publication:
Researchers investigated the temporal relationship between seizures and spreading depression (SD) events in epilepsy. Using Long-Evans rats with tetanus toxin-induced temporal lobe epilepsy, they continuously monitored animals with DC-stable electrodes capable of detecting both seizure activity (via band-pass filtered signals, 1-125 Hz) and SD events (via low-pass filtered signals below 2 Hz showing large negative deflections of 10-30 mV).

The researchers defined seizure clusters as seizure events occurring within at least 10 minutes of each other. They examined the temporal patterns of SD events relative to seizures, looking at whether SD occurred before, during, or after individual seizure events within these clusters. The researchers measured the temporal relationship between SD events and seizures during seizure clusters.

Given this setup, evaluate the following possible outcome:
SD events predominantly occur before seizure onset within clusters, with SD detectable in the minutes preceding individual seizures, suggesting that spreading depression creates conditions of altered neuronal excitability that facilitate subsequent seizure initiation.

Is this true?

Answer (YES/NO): NO